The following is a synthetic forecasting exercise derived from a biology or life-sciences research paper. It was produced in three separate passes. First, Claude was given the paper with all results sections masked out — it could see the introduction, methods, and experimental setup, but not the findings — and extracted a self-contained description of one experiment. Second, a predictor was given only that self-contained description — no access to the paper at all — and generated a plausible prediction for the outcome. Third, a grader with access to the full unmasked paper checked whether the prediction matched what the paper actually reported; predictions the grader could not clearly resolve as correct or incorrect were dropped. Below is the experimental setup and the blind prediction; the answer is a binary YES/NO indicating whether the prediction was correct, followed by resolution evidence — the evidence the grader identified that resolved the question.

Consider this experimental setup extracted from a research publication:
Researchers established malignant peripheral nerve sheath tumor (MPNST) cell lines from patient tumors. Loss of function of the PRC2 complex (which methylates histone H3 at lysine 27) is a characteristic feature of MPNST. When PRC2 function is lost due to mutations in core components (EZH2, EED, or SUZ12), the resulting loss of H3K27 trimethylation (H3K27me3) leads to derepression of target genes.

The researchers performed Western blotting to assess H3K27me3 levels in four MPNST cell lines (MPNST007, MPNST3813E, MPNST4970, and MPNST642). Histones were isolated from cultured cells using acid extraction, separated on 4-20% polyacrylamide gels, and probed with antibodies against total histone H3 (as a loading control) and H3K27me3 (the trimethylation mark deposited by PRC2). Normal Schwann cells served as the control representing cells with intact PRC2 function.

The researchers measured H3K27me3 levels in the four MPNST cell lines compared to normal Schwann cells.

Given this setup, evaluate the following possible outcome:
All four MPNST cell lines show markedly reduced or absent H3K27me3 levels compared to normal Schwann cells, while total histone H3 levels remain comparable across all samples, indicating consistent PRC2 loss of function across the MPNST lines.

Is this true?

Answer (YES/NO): NO